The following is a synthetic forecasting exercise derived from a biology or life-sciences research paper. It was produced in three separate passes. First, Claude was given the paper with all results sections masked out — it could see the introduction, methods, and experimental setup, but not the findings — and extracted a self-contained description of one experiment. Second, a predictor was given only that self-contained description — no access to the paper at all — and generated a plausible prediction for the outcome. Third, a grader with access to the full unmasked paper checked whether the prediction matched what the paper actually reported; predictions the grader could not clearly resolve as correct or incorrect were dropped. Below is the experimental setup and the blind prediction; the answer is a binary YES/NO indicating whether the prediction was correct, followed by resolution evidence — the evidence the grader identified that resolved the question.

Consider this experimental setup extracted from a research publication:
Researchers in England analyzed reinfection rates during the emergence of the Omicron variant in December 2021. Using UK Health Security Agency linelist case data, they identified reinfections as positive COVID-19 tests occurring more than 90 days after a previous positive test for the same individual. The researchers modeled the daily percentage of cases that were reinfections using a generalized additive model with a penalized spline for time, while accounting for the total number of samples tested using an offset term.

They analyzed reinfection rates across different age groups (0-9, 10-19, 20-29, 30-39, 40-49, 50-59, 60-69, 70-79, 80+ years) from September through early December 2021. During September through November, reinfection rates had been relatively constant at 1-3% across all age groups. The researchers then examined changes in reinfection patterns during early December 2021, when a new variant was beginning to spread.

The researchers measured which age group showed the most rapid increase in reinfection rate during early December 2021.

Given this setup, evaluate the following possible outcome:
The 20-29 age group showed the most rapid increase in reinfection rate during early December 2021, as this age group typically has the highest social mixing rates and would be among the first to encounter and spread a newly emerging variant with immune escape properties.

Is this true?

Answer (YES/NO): YES